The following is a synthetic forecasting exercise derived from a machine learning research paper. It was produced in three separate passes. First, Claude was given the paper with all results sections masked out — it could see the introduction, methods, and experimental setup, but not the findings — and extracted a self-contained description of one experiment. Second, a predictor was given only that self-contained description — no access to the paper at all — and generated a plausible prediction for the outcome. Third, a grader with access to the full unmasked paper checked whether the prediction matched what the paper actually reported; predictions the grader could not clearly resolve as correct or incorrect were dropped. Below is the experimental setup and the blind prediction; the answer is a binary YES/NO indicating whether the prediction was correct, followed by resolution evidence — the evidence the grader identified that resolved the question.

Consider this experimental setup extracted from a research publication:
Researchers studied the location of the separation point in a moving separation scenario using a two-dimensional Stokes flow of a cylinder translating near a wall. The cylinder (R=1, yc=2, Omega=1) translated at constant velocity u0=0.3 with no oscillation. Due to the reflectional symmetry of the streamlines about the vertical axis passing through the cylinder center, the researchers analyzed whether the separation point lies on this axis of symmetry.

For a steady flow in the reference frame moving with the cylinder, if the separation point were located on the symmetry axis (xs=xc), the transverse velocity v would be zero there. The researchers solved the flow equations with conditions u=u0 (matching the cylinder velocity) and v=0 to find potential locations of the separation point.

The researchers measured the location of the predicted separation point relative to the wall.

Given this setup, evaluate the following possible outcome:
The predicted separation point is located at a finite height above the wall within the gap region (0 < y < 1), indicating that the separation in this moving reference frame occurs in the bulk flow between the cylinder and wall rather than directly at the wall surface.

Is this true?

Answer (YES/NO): YES